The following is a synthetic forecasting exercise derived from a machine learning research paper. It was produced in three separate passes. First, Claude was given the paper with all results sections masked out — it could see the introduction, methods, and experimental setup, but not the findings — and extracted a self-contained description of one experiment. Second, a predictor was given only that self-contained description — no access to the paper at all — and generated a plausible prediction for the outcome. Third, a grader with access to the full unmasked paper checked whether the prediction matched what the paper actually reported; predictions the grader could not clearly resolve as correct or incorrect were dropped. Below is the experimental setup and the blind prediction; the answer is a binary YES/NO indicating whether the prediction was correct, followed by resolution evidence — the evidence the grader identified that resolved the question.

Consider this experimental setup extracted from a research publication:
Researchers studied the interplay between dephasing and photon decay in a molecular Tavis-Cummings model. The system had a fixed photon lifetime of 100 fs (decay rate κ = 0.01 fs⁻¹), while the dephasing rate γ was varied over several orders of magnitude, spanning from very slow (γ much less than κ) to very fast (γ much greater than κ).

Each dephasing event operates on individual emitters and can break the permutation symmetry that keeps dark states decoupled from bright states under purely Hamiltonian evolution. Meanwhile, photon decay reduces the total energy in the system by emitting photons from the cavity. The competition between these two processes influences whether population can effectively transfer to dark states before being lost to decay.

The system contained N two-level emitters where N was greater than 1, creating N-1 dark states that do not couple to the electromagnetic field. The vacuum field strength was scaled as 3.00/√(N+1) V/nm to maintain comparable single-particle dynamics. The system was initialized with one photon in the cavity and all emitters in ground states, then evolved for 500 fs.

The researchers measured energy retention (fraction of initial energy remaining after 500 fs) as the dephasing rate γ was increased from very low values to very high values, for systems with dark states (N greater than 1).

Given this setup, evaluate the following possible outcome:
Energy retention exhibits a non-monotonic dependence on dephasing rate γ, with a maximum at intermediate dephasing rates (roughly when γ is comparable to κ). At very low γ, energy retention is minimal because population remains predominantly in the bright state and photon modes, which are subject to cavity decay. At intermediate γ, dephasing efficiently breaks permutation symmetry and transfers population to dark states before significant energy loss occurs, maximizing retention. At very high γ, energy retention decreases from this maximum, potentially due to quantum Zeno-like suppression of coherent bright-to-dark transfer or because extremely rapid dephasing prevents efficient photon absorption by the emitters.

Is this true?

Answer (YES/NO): NO